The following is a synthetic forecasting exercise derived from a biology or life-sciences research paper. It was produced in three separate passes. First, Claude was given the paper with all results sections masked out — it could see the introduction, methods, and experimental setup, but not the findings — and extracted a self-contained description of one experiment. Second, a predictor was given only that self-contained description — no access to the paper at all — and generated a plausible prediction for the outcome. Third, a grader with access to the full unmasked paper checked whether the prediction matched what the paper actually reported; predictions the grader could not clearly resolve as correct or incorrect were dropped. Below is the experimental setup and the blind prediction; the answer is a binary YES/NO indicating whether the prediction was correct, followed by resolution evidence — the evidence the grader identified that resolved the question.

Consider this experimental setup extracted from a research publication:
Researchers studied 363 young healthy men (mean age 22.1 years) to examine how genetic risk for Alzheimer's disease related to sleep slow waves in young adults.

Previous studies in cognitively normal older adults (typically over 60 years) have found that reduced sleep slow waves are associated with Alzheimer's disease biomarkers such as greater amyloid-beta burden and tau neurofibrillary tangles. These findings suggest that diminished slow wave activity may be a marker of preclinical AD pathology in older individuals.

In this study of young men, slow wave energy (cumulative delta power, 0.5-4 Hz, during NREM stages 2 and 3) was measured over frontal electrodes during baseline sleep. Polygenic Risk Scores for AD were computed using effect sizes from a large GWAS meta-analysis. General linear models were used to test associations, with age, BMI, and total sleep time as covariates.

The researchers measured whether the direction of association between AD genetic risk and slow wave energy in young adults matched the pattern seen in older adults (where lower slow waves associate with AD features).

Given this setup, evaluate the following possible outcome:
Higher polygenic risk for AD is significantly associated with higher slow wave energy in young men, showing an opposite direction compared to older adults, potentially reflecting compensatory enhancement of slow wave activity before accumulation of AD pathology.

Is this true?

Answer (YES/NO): YES